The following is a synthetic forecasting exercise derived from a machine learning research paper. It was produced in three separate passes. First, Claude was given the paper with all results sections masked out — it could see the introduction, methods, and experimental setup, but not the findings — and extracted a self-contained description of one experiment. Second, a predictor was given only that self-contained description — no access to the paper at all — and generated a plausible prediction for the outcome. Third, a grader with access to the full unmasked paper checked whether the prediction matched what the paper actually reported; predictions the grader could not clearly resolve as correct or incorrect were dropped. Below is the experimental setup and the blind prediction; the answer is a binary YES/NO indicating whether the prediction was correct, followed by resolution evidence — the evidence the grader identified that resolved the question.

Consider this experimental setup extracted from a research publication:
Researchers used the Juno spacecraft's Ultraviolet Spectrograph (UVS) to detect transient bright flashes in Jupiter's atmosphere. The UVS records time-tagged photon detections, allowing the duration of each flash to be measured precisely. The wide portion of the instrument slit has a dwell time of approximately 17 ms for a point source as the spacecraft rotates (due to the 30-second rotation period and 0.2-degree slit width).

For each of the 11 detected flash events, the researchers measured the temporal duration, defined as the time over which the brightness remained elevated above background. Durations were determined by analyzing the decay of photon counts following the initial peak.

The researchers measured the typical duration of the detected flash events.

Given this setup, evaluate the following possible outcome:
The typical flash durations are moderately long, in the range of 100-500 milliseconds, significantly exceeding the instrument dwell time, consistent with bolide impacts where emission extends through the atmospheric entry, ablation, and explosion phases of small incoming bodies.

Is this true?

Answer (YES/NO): NO